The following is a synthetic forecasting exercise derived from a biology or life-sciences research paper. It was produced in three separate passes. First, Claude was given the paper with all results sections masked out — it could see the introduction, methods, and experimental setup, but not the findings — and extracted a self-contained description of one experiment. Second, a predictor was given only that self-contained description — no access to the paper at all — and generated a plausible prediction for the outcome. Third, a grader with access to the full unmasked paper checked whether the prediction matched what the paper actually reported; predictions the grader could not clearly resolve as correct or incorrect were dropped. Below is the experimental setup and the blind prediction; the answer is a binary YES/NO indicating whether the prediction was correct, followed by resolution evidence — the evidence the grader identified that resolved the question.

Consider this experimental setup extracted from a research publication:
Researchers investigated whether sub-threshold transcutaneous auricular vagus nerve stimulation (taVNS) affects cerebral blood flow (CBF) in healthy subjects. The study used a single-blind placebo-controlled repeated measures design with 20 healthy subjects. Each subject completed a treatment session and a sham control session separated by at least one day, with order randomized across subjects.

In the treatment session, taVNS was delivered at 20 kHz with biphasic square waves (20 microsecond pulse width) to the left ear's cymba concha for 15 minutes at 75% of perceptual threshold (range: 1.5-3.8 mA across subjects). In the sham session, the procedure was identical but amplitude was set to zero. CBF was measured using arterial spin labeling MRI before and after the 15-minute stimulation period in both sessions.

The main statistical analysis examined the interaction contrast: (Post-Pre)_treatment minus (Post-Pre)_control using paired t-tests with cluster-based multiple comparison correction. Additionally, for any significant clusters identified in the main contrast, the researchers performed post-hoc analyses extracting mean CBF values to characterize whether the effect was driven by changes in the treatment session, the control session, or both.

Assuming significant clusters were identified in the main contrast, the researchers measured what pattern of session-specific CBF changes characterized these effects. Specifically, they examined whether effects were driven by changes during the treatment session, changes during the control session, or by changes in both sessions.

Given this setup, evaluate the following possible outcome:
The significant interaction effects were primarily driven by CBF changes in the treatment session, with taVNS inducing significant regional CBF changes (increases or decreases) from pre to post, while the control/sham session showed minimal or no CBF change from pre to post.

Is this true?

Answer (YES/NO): YES